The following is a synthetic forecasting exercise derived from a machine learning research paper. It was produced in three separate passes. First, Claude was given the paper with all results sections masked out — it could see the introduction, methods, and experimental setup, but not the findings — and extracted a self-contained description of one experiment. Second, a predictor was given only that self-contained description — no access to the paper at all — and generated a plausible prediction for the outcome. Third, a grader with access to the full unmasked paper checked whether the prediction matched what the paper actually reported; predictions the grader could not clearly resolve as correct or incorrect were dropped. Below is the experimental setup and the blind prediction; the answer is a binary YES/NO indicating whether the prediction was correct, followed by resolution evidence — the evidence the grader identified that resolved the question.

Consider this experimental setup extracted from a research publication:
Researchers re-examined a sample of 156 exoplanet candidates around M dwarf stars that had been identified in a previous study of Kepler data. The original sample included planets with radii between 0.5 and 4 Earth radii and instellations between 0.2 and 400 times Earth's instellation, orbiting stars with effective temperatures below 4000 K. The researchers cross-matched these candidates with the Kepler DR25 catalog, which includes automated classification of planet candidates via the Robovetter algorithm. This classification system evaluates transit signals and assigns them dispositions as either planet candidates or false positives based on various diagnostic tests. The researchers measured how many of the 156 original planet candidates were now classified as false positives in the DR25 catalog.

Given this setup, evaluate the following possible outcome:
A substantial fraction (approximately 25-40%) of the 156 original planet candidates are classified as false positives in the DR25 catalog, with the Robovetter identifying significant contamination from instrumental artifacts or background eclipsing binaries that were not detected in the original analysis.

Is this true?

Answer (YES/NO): NO